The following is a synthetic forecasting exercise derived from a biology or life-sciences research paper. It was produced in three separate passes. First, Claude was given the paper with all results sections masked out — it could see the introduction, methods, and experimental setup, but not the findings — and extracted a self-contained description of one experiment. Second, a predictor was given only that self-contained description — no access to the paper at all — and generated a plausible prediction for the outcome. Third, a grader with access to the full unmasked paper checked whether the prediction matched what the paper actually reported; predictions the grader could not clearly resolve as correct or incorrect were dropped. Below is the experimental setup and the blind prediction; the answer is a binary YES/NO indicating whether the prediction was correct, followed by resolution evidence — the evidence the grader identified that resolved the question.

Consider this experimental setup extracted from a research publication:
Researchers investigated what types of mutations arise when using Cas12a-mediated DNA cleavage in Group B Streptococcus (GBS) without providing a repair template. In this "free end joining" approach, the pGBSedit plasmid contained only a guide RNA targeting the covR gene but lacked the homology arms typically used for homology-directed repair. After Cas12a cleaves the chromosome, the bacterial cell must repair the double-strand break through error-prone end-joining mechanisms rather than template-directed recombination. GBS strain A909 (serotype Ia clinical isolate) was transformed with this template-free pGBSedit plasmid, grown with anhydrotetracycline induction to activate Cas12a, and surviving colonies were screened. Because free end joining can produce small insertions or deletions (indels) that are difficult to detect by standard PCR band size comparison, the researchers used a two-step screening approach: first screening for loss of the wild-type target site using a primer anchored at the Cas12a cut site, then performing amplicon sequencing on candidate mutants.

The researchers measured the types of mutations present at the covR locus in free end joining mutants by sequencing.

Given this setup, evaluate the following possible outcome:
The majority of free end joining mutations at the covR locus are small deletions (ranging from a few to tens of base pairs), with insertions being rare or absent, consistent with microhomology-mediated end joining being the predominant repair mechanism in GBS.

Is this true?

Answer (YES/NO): YES